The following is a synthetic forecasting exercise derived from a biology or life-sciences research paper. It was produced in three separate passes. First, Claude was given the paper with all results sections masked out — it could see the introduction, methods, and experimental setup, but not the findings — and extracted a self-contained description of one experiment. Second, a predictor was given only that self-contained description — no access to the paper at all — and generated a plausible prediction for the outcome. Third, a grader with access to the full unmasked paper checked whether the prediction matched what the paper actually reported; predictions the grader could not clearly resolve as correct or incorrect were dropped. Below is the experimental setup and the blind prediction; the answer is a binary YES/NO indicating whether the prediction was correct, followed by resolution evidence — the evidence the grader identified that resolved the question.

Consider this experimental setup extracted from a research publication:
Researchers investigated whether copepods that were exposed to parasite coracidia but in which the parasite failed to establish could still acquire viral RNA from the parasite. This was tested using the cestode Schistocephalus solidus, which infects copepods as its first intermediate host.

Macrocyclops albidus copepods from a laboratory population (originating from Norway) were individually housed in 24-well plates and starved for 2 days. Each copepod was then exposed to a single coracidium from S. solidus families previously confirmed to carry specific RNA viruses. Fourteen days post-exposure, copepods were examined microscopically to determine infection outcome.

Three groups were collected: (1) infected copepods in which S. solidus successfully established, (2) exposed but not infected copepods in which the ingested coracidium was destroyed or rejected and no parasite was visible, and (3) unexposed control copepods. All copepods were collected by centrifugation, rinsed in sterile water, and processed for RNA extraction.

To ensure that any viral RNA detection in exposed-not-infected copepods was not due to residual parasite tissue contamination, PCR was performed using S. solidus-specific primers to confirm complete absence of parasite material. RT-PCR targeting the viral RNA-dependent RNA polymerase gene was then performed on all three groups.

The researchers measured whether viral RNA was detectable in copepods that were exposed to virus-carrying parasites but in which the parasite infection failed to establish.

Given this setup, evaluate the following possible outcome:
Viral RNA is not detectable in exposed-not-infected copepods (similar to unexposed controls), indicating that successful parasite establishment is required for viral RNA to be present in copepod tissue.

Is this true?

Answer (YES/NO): NO